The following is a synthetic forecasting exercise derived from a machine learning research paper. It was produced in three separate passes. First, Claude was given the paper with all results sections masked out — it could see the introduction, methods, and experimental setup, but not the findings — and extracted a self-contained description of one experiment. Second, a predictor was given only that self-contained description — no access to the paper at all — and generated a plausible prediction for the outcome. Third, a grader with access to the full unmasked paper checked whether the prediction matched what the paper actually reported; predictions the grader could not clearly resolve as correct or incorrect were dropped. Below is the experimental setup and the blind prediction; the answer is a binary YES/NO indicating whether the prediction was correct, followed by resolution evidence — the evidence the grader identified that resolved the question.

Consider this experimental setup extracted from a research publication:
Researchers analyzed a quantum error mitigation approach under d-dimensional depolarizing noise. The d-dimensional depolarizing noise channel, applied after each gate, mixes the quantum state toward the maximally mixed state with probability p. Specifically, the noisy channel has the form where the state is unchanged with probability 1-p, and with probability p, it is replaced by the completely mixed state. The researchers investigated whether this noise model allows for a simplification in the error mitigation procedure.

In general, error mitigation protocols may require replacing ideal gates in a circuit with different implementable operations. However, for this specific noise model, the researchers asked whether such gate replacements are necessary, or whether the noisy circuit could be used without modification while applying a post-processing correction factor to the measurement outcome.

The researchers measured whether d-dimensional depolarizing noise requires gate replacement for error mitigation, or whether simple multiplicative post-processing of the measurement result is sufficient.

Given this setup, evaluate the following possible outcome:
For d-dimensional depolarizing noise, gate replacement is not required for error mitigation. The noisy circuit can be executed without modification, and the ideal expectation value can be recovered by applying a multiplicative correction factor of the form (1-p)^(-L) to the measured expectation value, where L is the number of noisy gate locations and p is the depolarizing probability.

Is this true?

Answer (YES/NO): NO